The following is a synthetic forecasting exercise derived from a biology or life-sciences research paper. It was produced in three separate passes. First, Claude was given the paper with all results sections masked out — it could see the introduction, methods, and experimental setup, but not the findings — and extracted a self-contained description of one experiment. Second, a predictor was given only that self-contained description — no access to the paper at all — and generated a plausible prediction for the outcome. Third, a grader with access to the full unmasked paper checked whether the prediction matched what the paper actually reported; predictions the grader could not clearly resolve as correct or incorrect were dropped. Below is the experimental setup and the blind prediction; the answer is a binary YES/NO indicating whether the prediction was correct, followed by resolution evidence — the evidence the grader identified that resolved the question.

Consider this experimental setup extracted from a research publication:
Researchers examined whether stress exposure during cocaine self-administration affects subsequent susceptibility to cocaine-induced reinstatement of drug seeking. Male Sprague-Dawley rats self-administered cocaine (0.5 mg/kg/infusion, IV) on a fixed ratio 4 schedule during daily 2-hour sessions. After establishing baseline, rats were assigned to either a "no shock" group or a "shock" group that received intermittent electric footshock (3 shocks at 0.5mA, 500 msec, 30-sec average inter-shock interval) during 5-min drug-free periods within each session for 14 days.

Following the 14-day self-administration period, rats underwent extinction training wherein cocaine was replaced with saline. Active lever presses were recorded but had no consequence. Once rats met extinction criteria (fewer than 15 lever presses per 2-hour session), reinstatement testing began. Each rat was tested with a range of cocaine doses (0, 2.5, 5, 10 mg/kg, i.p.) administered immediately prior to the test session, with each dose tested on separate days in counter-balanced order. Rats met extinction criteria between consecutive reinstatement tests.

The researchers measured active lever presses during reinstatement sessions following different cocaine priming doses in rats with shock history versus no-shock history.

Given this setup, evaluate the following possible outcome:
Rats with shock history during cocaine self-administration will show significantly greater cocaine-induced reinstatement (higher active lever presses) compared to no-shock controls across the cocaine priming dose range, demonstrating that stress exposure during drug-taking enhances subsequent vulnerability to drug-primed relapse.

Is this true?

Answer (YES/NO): YES